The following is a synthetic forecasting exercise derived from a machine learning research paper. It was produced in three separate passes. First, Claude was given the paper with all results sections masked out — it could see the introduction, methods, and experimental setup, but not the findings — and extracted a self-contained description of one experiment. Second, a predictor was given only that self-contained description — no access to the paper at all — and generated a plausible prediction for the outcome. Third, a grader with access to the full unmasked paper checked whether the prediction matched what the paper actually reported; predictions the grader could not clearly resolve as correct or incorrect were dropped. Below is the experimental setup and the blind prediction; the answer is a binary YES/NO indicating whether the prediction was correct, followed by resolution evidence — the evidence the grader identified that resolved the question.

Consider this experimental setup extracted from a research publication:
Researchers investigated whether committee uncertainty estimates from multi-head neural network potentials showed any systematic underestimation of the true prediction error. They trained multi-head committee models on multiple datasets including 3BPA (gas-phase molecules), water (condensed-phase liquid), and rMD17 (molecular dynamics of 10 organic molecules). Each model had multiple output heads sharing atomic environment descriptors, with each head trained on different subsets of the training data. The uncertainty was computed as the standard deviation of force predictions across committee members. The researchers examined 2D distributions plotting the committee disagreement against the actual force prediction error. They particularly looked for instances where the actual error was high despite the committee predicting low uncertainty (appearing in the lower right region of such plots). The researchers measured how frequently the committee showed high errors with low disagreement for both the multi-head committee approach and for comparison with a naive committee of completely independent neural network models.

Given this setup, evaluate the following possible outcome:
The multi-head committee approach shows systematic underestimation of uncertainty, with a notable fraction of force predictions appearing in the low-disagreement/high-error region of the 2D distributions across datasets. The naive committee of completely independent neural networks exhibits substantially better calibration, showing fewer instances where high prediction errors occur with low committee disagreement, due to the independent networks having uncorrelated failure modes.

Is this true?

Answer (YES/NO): NO